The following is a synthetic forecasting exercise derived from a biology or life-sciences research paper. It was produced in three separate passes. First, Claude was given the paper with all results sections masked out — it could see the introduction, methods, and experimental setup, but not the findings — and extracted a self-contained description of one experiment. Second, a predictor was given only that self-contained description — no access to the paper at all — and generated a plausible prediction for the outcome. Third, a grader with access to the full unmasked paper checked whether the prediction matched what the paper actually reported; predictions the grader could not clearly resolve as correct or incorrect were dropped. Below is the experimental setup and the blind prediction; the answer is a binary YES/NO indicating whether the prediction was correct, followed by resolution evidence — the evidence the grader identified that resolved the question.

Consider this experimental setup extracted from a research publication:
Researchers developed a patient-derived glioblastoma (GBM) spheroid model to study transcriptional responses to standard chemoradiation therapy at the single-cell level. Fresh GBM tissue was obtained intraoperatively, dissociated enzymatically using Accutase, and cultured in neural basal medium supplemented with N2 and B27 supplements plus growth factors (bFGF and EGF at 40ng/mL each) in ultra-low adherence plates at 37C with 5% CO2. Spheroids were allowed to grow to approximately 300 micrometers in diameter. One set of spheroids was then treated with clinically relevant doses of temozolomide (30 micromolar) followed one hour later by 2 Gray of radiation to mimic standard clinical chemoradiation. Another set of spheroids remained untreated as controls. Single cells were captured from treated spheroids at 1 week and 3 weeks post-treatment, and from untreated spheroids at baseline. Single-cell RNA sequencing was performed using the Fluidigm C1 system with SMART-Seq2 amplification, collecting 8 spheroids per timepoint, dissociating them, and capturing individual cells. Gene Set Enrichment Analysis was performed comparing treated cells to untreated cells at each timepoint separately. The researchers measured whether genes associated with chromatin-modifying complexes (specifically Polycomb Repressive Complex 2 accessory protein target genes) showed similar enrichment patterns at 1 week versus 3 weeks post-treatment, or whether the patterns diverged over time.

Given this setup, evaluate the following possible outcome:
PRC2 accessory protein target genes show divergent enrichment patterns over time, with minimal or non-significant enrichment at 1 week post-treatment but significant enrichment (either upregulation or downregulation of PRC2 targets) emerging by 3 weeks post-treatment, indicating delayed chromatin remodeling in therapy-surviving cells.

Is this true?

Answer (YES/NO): YES